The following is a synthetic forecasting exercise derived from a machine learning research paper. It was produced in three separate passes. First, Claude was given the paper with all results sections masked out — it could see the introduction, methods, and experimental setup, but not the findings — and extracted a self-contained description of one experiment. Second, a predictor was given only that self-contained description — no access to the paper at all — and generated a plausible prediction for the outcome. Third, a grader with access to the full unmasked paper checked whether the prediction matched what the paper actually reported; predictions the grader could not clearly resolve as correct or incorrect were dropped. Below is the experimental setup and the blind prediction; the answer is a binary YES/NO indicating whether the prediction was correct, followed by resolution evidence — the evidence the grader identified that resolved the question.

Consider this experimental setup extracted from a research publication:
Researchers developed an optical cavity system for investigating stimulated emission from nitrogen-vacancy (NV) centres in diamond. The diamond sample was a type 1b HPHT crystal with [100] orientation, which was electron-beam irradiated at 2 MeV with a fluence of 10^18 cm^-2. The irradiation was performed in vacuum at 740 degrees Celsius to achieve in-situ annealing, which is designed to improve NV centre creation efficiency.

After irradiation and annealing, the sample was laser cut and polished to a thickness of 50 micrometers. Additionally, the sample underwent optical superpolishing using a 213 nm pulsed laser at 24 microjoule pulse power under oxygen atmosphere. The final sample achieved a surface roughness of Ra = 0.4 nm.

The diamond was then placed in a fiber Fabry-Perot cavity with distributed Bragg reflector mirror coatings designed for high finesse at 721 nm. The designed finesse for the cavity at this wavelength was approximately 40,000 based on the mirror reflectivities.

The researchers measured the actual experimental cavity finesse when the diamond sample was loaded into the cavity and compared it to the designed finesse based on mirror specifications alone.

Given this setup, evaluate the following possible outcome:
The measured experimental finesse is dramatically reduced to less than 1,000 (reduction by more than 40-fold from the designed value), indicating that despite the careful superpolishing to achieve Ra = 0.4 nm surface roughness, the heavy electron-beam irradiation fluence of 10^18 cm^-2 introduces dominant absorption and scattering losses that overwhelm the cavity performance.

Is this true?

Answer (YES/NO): NO